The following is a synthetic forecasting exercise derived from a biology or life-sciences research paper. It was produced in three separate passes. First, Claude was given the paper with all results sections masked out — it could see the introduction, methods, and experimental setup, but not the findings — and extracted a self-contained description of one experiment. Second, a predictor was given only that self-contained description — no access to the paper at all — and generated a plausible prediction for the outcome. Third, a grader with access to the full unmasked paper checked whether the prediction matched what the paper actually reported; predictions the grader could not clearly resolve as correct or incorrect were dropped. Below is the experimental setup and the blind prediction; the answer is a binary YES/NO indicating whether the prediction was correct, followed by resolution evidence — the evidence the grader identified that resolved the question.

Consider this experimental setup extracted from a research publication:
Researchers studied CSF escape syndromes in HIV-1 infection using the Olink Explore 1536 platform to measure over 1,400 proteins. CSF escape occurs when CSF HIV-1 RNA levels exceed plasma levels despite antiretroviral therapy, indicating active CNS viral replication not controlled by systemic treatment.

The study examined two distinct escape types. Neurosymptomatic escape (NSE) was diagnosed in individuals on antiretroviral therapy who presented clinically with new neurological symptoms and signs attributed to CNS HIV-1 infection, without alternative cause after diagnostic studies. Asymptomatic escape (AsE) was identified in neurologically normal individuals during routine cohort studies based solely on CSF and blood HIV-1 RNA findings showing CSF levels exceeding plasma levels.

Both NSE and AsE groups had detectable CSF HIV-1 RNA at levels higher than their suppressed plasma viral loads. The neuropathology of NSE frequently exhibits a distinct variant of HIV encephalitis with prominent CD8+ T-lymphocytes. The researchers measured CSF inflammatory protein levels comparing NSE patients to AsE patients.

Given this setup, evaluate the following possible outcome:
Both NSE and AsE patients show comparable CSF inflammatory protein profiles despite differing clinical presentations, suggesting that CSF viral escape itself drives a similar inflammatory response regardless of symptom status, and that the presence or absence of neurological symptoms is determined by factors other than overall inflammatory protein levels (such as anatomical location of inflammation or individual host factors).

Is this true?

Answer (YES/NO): NO